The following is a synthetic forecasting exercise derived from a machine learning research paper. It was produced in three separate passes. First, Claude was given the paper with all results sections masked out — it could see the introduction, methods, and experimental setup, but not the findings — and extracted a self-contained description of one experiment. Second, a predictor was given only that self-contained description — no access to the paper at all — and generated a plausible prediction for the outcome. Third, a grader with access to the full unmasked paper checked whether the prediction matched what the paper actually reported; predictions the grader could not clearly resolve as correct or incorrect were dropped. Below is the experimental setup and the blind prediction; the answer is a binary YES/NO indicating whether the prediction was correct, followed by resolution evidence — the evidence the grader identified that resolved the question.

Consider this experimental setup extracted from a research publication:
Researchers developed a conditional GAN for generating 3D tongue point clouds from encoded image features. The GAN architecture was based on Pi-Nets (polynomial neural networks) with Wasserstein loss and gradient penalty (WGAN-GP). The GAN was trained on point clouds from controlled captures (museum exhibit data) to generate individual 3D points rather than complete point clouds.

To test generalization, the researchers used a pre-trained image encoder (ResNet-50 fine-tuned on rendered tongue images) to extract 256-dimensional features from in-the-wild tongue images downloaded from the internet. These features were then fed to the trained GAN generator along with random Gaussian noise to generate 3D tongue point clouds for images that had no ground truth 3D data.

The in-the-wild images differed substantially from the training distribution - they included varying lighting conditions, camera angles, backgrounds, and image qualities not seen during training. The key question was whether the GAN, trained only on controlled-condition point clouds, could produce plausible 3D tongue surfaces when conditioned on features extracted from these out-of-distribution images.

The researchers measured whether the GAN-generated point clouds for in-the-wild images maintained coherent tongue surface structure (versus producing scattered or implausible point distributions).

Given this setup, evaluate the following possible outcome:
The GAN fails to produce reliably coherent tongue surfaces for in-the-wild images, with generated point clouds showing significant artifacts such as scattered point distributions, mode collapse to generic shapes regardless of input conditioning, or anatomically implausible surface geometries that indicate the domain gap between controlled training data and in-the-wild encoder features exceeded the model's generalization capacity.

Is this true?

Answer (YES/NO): NO